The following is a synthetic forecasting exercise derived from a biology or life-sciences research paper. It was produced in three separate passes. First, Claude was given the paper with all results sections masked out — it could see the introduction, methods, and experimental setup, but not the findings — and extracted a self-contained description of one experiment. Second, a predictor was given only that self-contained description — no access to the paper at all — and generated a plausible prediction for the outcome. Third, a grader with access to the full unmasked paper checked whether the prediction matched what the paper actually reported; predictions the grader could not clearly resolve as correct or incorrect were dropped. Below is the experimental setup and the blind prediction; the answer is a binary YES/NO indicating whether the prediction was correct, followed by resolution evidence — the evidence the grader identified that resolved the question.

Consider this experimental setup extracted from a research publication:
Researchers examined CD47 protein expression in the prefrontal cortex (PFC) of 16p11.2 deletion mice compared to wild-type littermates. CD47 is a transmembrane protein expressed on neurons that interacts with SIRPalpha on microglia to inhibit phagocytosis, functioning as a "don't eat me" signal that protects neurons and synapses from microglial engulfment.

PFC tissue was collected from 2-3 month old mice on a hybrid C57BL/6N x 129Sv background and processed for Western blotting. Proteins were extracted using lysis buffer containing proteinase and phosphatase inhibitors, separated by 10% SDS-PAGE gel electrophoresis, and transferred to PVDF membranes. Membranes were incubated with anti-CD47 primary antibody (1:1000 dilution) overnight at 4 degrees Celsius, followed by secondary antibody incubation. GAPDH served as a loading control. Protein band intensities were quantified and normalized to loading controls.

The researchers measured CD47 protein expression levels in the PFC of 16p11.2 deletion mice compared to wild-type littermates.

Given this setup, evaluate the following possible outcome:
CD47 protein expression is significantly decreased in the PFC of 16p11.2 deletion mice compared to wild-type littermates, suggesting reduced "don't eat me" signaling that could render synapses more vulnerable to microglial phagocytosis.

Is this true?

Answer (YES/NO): NO